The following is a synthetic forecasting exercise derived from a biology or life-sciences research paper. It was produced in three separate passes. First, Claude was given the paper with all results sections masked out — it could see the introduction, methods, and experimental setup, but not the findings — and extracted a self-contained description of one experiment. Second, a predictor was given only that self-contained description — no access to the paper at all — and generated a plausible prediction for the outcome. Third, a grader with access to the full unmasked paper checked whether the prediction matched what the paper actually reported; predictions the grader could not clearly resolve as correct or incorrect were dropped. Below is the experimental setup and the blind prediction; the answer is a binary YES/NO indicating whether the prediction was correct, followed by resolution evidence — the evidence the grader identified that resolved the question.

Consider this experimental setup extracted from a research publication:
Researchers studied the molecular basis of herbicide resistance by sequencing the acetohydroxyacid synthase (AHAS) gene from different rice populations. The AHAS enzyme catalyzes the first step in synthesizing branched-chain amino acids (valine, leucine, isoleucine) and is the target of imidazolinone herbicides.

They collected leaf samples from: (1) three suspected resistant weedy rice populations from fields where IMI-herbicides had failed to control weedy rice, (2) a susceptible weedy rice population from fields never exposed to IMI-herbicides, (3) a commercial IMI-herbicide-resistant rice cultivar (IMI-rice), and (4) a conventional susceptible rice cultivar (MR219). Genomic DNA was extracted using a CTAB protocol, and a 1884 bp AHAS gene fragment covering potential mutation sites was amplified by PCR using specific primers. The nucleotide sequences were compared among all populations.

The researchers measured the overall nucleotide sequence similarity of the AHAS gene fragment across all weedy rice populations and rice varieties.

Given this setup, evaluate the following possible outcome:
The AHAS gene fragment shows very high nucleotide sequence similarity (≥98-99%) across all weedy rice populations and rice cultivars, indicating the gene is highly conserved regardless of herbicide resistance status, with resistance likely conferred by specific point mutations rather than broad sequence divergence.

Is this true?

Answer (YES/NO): YES